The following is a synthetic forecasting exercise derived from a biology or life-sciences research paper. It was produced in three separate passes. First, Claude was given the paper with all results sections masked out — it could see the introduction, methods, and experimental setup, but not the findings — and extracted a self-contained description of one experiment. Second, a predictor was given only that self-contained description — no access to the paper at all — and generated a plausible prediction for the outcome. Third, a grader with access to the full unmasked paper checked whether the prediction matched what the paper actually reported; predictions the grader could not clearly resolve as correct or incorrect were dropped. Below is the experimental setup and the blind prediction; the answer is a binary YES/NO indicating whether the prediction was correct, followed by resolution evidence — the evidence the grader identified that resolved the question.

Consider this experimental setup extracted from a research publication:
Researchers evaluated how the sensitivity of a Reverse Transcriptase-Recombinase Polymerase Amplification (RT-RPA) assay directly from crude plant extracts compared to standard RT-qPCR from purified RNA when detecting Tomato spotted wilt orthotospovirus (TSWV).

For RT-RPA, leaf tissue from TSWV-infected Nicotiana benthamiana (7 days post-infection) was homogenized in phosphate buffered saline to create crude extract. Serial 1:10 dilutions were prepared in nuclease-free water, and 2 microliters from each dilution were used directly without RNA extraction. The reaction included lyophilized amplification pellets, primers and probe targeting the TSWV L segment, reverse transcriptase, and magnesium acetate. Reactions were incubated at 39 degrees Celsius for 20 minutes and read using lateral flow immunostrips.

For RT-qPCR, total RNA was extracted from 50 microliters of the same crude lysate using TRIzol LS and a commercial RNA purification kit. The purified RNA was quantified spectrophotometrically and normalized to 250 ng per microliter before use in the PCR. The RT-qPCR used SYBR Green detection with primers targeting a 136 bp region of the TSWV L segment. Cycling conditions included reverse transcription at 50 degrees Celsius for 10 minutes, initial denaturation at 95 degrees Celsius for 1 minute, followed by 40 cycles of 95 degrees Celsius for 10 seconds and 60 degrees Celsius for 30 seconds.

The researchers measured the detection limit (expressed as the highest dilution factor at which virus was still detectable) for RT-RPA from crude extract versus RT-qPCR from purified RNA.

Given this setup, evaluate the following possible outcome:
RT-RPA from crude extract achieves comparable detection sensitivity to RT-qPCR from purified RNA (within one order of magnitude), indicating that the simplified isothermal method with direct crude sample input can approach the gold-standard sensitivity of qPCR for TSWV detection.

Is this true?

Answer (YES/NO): YES